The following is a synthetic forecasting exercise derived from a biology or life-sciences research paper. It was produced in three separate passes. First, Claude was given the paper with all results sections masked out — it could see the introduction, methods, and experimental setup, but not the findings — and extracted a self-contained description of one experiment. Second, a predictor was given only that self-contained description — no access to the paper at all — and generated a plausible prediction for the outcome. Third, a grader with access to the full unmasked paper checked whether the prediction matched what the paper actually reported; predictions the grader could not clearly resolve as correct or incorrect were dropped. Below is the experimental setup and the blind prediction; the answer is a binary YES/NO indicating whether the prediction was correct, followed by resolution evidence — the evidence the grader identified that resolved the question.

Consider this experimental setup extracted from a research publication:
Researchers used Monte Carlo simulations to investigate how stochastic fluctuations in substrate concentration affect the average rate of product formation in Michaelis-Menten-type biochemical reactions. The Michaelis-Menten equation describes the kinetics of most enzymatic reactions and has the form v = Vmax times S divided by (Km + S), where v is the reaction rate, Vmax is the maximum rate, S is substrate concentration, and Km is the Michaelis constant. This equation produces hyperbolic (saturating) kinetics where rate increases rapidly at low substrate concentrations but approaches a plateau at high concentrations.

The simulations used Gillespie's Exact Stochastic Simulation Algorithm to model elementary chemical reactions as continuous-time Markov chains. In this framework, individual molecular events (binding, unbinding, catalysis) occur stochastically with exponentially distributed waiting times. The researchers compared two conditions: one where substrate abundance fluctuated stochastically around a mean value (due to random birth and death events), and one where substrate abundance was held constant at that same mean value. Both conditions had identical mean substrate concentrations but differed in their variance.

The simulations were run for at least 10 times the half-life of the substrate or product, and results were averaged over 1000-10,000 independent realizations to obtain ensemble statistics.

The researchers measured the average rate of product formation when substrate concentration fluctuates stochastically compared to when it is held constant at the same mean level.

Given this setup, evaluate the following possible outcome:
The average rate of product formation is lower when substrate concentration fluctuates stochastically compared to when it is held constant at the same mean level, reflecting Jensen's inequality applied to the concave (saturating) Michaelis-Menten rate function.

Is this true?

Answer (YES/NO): YES